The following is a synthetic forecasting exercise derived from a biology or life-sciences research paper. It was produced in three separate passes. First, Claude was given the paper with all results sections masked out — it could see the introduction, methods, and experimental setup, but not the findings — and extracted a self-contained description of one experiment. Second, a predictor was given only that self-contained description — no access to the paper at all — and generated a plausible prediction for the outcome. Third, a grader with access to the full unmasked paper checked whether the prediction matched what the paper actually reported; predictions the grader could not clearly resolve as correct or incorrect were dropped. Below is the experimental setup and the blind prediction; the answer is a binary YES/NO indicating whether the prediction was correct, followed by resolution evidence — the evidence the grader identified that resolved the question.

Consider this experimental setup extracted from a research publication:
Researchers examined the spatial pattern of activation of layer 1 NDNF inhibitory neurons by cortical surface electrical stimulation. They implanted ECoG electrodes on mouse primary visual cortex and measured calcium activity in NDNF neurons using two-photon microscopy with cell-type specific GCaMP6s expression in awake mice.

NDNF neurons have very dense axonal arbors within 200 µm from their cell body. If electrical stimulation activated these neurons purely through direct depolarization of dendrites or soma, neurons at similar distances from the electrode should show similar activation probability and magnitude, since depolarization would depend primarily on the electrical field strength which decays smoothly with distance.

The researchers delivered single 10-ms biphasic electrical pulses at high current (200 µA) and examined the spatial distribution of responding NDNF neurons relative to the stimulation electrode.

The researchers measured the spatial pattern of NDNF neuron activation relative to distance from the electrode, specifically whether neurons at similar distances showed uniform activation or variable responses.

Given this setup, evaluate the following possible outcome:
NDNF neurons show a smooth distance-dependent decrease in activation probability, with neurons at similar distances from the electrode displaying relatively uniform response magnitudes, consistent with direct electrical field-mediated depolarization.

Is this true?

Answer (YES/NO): NO